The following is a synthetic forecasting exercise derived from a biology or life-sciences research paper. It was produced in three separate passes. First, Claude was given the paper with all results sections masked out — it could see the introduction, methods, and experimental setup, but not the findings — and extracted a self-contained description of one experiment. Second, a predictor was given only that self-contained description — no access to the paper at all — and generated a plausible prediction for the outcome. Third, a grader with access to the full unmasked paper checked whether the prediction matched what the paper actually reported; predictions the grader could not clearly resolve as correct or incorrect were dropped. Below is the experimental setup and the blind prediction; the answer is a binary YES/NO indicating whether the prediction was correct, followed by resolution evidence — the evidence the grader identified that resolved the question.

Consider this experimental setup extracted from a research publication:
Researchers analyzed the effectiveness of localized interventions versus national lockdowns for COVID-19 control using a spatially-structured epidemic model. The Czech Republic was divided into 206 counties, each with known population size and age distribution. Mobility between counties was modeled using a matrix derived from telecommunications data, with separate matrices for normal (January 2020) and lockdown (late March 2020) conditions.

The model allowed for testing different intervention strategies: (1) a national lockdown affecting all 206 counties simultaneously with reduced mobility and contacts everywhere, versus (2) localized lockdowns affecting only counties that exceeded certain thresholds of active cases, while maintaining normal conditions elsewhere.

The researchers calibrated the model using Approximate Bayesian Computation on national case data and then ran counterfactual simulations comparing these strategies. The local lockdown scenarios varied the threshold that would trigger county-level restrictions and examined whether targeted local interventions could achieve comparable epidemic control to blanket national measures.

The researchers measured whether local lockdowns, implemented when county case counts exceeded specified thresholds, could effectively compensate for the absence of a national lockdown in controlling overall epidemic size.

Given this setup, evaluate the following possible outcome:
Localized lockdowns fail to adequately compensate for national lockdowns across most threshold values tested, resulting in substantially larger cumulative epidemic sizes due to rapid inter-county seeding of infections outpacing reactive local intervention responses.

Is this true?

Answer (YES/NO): NO